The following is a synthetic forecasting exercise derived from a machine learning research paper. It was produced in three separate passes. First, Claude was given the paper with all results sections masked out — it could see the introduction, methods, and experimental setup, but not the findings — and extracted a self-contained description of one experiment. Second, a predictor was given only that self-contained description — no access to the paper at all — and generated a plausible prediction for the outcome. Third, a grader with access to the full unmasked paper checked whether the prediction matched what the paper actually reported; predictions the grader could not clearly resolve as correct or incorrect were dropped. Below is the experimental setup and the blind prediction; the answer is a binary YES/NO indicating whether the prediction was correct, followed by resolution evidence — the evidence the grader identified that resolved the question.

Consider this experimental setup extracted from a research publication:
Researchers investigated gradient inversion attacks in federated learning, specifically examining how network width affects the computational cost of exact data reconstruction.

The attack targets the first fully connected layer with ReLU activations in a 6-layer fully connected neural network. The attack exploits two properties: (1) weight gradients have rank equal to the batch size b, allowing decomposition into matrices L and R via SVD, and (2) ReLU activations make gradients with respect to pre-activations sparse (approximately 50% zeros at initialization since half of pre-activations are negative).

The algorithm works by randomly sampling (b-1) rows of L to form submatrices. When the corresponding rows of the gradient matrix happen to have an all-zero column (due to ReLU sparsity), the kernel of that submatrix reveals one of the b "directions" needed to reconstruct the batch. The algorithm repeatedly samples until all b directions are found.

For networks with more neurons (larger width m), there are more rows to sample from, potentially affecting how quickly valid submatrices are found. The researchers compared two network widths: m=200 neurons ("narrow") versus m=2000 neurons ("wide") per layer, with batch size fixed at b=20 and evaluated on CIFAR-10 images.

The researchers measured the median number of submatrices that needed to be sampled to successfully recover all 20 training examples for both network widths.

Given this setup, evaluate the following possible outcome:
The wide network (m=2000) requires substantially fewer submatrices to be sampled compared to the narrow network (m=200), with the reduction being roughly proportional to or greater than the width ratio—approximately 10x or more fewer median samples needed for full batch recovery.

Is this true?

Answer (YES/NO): YES